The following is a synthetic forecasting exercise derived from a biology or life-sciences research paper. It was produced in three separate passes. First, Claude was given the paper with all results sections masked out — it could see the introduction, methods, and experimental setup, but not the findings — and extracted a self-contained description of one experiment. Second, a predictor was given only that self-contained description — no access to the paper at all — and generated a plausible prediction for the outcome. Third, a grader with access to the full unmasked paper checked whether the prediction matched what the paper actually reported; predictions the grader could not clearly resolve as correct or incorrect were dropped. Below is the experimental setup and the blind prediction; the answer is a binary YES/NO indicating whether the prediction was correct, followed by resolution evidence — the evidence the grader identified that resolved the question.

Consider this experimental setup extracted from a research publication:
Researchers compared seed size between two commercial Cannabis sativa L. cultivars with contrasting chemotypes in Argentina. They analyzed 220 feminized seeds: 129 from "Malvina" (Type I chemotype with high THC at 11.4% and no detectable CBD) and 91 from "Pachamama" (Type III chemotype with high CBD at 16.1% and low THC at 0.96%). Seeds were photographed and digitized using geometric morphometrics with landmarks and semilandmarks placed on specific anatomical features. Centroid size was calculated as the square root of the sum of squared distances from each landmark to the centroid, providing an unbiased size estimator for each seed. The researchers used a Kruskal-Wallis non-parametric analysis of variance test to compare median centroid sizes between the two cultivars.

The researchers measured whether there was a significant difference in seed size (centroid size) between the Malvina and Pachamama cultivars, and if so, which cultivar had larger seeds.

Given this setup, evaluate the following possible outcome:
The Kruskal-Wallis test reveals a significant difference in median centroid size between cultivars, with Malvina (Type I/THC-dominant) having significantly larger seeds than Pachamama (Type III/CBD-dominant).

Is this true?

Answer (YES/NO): NO